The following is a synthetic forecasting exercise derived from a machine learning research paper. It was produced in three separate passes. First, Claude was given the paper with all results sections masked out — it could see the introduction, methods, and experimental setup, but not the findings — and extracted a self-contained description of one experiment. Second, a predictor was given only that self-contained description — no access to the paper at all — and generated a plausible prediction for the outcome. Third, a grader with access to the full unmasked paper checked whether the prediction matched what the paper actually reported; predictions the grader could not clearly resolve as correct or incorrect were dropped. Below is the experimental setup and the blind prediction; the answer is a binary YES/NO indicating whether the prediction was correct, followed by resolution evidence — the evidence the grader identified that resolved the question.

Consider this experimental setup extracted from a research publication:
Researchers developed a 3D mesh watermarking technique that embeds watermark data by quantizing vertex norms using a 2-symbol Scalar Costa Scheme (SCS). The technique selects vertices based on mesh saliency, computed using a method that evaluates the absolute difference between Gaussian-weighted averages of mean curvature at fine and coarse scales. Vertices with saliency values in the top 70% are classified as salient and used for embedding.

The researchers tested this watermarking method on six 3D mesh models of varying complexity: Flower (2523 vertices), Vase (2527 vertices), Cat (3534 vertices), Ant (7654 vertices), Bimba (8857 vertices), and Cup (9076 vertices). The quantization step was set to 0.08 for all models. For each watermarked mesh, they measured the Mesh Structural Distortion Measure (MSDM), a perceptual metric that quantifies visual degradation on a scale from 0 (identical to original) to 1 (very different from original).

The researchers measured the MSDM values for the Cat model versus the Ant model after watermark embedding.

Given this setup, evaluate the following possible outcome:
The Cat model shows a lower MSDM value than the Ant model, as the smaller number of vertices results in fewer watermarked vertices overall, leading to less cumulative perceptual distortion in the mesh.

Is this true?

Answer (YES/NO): YES